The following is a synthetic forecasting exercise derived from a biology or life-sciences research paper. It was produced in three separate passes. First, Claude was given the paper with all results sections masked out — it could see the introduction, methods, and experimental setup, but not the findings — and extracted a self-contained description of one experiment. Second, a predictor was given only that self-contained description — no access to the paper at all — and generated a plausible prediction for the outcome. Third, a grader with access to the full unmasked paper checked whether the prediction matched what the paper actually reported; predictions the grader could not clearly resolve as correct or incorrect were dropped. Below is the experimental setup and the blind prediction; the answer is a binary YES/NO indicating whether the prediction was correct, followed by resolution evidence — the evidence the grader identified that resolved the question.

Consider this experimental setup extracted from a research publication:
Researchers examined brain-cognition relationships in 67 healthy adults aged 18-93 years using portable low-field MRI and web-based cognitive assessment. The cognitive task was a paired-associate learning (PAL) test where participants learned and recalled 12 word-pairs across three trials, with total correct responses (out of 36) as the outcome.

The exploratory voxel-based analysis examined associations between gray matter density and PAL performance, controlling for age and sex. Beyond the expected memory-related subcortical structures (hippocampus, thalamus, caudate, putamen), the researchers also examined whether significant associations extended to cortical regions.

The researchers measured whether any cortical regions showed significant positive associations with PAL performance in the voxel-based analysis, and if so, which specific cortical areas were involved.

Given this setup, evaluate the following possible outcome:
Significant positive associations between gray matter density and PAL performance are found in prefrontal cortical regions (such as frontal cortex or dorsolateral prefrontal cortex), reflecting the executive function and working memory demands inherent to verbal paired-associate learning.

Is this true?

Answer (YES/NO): YES